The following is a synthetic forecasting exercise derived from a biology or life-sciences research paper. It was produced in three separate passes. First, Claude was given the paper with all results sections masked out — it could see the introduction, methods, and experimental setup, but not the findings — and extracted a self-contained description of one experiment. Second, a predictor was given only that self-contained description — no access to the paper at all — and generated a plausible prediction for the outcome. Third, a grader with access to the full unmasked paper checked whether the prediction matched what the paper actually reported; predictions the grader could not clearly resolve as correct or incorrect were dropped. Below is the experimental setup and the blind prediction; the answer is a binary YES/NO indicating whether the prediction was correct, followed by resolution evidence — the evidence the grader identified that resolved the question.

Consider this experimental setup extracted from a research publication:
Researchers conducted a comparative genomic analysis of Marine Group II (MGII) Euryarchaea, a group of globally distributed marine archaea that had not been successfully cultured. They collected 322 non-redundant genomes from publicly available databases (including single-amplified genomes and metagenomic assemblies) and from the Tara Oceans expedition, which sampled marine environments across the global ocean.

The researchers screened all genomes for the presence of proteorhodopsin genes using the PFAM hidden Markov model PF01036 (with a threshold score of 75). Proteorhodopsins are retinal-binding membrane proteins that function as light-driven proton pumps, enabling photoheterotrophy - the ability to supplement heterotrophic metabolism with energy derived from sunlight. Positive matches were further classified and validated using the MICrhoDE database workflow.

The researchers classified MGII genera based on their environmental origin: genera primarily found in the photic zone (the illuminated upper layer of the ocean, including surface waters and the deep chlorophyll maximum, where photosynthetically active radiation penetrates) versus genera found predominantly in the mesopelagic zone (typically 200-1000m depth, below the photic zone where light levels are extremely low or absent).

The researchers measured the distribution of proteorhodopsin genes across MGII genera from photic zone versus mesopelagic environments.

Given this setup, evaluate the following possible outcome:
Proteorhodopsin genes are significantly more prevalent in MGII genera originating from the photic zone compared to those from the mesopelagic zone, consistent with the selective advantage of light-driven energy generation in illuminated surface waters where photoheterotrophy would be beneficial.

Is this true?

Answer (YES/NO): YES